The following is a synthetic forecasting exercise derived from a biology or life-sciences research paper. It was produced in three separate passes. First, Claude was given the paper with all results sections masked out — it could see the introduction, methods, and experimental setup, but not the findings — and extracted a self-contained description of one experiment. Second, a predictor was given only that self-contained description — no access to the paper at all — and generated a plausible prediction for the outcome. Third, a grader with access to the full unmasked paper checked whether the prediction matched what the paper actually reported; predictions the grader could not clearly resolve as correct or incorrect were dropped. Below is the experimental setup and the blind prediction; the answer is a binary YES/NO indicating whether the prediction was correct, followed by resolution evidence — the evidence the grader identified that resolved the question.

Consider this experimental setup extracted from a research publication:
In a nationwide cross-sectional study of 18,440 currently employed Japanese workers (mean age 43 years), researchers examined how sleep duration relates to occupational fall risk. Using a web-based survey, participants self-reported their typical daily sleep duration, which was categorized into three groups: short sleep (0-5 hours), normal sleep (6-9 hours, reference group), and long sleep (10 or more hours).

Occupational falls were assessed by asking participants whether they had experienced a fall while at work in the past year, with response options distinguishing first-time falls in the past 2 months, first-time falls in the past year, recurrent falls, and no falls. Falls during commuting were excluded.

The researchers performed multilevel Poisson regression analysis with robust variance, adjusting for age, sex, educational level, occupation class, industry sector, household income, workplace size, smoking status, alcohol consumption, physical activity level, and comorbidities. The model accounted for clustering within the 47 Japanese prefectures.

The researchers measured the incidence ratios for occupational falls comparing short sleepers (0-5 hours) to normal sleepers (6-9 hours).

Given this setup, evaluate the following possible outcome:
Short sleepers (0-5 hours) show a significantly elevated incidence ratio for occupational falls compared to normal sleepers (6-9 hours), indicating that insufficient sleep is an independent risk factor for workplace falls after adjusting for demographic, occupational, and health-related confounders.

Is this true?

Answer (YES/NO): YES